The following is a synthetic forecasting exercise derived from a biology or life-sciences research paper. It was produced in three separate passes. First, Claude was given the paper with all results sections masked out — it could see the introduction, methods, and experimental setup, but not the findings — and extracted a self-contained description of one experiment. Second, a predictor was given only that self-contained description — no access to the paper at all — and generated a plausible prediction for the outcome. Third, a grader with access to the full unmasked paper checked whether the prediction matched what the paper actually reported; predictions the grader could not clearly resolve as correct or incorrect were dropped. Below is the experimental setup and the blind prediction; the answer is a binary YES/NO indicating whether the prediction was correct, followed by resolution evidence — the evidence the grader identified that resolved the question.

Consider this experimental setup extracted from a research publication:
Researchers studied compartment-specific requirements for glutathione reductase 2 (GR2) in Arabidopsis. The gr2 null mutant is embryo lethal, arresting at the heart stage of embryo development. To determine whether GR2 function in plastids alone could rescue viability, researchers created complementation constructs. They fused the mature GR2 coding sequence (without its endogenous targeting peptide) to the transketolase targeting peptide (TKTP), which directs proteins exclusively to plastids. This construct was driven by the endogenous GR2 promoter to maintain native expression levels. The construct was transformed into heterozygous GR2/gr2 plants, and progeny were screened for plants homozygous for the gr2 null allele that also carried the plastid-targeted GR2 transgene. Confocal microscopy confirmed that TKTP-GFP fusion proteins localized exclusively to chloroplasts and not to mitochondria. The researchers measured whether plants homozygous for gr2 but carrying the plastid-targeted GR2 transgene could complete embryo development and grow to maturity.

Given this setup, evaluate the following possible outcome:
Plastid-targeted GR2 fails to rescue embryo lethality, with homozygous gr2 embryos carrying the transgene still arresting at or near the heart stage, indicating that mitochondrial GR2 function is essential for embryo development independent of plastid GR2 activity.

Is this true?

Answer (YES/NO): NO